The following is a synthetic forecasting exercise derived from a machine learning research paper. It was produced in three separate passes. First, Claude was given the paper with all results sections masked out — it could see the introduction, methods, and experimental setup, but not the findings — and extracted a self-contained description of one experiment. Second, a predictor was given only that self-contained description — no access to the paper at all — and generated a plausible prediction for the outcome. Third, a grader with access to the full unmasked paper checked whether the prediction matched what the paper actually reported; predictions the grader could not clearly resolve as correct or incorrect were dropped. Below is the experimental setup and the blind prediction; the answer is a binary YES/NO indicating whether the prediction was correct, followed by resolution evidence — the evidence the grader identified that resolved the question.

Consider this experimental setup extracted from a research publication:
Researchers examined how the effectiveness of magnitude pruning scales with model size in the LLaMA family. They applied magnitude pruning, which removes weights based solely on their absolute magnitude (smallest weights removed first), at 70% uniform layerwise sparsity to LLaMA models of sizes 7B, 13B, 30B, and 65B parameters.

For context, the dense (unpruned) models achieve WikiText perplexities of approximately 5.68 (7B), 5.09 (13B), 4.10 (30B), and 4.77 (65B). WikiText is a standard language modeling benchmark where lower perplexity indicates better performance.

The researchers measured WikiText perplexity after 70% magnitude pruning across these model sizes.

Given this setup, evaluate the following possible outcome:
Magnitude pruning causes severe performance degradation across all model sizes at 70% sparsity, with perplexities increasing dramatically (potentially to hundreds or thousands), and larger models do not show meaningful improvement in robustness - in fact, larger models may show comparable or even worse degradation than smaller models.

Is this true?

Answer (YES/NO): NO